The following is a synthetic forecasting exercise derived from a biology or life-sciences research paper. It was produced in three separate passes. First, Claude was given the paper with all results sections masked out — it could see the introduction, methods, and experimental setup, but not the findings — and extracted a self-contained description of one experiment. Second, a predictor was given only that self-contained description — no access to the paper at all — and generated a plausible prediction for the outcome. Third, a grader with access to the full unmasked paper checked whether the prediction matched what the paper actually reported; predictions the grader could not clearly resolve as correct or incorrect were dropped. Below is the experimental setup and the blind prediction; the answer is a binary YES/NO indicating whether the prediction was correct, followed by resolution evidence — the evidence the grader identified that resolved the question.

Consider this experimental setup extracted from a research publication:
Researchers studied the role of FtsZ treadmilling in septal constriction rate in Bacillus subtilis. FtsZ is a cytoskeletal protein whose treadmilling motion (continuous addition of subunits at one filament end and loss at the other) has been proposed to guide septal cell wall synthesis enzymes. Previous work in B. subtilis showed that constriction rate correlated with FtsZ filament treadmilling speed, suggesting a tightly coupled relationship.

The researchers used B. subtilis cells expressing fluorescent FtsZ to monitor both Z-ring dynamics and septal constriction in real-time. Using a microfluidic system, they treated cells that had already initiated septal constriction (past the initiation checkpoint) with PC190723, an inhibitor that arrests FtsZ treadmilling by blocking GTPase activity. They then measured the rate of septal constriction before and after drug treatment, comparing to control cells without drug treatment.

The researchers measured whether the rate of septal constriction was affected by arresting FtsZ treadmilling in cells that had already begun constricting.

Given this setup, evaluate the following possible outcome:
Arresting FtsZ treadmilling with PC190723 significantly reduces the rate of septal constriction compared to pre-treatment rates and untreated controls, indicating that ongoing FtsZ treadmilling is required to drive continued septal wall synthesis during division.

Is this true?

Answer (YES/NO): NO